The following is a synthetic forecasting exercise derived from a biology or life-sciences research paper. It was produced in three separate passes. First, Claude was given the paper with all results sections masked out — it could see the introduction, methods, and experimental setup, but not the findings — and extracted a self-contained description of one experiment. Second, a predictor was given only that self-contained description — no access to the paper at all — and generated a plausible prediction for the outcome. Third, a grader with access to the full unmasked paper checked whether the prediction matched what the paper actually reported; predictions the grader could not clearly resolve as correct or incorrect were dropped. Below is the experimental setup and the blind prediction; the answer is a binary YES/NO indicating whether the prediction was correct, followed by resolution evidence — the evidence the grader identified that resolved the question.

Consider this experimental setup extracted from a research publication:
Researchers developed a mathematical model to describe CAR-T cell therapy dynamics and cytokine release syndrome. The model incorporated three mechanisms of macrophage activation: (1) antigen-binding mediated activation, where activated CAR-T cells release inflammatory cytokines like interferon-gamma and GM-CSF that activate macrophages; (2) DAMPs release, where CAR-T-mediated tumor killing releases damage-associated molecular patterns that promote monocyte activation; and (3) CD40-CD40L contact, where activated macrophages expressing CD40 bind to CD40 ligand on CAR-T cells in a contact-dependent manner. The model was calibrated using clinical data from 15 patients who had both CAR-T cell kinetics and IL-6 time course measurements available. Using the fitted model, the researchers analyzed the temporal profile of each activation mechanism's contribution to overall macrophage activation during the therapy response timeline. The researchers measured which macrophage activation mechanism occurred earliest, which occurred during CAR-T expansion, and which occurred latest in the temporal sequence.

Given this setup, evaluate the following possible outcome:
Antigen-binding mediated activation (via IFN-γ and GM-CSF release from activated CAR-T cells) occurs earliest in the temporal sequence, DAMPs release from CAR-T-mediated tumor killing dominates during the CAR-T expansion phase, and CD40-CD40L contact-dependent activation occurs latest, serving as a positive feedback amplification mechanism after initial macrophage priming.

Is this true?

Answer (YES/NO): NO